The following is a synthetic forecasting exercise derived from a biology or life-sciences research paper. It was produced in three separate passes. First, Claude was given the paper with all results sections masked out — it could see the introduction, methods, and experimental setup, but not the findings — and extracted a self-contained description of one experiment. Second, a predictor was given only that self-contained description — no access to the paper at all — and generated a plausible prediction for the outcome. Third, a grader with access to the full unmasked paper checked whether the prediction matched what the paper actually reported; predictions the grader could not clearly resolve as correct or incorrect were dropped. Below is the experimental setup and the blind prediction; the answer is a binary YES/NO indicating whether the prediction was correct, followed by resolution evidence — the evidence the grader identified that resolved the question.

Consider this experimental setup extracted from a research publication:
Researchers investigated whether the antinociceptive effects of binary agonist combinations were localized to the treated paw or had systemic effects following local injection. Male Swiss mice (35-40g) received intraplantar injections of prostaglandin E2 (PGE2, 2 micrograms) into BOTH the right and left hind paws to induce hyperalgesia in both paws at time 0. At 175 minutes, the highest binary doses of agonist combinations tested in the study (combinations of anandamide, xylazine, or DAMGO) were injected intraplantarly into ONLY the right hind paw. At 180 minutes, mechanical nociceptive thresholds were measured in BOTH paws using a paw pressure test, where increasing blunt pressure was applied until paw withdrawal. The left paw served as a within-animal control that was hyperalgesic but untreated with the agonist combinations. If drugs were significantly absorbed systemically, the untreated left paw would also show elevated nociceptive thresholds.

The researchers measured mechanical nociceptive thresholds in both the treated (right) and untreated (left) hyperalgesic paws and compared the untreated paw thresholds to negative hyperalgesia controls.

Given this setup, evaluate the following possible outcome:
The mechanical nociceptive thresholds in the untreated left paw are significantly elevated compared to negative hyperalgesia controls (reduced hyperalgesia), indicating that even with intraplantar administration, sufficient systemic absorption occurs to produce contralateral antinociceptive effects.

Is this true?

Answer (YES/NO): NO